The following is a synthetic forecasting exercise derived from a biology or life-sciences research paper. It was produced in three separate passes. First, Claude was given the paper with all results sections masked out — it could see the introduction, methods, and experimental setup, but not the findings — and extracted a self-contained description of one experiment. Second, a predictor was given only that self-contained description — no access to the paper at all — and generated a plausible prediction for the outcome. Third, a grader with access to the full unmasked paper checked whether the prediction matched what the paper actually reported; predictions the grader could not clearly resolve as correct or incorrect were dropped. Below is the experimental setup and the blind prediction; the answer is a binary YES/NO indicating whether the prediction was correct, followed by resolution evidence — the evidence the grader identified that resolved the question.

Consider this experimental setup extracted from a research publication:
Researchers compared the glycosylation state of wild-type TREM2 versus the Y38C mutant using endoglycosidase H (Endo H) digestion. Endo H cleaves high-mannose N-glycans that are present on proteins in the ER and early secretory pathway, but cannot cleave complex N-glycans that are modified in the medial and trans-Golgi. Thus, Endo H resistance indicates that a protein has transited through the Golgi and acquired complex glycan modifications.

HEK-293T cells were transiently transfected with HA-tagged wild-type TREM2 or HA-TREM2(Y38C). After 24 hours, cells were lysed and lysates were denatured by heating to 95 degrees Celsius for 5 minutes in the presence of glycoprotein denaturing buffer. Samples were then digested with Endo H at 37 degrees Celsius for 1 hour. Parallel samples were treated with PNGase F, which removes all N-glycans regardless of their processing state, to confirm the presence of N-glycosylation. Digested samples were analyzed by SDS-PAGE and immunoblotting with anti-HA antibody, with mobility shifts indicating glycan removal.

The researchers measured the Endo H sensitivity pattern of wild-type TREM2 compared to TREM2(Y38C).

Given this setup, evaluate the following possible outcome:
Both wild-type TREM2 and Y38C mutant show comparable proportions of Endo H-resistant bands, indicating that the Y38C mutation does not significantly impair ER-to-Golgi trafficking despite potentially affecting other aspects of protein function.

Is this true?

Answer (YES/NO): NO